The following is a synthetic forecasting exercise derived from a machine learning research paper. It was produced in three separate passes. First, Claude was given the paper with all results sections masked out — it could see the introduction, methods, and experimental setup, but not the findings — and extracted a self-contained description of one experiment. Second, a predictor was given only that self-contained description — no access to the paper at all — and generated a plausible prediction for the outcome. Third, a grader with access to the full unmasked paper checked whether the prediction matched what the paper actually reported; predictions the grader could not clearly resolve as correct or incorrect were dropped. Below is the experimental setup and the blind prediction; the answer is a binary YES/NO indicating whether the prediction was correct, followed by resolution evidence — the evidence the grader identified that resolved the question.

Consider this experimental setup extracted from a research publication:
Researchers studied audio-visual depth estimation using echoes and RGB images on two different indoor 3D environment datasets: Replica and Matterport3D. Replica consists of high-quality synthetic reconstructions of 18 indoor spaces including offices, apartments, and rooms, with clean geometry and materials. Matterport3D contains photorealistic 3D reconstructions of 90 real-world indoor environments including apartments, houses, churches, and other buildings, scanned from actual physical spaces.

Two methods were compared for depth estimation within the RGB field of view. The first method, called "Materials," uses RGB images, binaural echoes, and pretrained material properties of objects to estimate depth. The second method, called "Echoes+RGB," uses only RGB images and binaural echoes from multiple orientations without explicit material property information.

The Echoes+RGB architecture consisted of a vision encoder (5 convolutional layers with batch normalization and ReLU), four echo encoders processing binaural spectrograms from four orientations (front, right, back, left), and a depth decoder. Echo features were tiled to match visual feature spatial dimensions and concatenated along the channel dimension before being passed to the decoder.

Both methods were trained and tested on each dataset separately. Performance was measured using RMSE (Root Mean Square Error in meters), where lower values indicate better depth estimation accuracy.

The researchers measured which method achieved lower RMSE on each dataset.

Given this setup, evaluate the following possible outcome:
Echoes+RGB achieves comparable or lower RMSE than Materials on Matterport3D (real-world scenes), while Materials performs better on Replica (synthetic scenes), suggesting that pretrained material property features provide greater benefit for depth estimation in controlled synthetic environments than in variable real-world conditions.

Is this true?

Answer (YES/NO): YES